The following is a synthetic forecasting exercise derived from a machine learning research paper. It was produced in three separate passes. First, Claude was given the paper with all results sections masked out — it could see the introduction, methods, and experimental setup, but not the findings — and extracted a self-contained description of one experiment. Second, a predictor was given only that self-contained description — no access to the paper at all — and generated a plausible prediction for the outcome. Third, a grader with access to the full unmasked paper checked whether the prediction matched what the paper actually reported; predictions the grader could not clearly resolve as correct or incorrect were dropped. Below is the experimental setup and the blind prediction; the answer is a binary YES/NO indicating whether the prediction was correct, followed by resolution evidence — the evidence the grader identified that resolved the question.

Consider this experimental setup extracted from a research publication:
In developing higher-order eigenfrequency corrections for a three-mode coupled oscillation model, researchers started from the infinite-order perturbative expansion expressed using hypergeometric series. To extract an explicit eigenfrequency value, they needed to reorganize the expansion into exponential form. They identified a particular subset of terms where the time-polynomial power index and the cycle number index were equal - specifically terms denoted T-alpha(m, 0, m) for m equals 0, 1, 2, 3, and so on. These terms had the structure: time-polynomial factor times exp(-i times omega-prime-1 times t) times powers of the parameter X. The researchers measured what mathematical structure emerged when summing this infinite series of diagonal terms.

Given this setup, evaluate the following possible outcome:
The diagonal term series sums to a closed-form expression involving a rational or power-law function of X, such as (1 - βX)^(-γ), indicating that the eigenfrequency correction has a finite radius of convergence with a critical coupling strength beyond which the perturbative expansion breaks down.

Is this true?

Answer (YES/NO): NO